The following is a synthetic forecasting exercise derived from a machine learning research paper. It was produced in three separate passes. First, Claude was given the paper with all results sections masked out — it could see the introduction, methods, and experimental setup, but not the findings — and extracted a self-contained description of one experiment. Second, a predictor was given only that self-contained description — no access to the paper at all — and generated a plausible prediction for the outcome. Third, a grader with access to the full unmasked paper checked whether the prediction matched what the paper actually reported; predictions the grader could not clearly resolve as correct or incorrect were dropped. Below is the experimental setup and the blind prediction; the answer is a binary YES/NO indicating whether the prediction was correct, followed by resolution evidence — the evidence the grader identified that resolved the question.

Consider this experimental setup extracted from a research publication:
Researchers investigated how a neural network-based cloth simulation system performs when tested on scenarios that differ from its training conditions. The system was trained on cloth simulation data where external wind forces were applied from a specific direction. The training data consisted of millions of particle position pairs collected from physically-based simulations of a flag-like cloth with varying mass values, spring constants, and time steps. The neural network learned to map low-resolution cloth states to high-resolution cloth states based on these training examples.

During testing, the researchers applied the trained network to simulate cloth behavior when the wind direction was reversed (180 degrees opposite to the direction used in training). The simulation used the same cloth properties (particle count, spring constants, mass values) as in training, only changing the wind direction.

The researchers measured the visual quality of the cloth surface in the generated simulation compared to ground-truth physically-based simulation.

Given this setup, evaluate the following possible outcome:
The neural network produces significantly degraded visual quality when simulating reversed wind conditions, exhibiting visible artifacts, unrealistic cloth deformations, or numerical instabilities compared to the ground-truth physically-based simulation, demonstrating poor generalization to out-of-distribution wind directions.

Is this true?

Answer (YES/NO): YES